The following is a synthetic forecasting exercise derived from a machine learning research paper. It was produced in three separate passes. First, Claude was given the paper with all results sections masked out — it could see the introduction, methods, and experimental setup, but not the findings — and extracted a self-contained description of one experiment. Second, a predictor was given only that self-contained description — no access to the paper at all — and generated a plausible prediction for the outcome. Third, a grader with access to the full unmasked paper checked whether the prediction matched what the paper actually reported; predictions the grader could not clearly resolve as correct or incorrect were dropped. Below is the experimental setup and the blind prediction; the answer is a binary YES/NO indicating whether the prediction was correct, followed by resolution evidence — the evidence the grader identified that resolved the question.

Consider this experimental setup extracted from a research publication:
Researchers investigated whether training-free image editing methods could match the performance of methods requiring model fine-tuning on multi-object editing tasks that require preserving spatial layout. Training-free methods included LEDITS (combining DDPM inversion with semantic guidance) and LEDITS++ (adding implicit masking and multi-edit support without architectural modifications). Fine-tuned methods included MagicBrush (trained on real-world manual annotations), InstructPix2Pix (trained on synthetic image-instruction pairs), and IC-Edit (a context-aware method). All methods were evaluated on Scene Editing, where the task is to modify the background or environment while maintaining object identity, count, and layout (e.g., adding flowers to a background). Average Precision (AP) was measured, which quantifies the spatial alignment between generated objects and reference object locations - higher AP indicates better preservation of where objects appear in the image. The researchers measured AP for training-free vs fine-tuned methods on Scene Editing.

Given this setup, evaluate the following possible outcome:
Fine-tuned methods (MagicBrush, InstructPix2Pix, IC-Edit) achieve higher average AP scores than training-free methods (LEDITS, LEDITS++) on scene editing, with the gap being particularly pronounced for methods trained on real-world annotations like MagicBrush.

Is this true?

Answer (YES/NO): NO